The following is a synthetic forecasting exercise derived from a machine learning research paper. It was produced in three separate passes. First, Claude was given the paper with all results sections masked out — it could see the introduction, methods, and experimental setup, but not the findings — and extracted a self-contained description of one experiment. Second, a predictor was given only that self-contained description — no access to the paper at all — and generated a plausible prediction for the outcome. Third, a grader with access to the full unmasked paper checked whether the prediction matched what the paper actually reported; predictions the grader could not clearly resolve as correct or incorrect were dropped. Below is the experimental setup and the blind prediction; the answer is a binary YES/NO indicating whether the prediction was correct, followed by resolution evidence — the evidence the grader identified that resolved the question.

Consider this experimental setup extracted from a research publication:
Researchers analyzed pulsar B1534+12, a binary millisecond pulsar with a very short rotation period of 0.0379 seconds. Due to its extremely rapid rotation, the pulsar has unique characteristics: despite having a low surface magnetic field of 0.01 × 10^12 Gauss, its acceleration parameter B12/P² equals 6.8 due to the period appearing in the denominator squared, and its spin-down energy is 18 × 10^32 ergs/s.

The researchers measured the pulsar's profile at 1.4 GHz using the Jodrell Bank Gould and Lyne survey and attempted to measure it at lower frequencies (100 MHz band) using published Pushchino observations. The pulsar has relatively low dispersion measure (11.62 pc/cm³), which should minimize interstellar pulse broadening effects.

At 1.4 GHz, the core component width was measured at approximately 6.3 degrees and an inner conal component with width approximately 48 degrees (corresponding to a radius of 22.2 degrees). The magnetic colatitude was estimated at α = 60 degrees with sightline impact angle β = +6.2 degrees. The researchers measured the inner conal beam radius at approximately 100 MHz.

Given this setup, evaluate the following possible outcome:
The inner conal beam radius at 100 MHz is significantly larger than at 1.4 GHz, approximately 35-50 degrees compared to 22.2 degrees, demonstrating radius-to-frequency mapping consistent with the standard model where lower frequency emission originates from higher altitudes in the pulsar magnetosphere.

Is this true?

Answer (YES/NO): NO